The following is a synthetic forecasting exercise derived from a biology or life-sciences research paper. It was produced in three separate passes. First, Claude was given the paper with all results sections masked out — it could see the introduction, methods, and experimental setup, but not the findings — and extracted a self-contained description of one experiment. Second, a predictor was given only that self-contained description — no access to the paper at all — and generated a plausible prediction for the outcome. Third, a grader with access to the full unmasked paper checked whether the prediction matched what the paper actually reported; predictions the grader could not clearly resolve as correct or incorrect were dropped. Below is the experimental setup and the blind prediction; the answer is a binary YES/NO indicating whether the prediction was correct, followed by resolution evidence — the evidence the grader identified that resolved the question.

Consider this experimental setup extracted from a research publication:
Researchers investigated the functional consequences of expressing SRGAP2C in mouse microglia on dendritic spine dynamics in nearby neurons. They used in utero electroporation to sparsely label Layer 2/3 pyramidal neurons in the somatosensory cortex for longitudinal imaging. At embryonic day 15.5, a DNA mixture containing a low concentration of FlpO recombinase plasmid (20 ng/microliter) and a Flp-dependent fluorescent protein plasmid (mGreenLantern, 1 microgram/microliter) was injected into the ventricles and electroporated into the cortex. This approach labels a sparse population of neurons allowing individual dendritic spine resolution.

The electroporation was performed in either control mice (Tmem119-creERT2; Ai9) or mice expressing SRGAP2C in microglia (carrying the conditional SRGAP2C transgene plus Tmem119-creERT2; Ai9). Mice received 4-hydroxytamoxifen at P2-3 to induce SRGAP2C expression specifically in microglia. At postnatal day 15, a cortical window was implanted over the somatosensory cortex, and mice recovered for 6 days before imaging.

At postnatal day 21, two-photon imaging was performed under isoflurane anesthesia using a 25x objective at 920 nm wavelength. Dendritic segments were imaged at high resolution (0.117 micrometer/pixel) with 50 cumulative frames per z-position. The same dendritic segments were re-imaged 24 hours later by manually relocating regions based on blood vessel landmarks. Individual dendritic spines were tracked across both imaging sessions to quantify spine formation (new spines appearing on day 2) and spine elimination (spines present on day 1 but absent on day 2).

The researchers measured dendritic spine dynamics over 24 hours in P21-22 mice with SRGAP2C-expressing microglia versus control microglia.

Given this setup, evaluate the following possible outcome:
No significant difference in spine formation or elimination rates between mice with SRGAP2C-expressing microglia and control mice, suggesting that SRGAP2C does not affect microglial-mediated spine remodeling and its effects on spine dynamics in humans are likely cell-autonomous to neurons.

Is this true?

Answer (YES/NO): NO